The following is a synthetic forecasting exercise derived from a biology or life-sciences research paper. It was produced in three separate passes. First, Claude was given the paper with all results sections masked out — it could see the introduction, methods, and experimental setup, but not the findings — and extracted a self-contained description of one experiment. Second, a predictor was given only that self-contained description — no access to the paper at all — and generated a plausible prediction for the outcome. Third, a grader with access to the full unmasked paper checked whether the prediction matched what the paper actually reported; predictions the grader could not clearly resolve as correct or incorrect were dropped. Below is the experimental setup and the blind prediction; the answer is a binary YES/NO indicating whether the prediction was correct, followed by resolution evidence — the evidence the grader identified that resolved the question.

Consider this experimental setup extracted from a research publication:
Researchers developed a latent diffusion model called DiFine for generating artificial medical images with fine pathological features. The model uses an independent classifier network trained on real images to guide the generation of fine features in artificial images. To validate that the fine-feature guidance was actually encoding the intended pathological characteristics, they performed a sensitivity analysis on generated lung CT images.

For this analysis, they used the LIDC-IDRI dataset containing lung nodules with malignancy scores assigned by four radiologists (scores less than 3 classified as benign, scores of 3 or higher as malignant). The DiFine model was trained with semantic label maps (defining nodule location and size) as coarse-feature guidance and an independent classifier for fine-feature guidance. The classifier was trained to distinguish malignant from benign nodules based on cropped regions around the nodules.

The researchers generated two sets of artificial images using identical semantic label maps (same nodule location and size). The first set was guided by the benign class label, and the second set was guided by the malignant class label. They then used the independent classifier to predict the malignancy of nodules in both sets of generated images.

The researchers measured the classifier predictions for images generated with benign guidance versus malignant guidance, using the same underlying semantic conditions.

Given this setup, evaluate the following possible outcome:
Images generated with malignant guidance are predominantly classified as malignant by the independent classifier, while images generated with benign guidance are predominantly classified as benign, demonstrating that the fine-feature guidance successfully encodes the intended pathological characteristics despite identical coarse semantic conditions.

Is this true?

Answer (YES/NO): YES